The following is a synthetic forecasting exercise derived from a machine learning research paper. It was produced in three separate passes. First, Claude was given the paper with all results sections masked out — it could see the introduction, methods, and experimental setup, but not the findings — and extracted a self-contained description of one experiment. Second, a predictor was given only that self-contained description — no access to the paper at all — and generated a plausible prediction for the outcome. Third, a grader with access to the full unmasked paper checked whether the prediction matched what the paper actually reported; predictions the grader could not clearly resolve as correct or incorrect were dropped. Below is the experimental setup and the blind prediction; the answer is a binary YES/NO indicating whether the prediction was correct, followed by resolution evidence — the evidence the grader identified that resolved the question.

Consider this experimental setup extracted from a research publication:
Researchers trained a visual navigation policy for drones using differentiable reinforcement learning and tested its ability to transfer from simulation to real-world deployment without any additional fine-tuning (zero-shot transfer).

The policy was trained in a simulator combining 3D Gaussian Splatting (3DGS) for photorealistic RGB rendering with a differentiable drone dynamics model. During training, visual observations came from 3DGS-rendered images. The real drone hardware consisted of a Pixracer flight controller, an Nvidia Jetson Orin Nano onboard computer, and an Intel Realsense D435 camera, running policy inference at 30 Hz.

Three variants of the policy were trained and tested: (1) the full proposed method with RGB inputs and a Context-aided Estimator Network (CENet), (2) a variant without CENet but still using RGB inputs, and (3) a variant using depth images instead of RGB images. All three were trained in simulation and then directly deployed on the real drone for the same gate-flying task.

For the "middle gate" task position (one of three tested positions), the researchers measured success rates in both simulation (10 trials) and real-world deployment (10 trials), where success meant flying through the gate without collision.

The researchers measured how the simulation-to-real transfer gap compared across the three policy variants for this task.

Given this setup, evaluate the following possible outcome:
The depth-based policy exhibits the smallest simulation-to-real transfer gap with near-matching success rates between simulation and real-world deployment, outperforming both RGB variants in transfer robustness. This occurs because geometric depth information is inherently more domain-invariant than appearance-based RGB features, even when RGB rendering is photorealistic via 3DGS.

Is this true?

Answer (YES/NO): NO